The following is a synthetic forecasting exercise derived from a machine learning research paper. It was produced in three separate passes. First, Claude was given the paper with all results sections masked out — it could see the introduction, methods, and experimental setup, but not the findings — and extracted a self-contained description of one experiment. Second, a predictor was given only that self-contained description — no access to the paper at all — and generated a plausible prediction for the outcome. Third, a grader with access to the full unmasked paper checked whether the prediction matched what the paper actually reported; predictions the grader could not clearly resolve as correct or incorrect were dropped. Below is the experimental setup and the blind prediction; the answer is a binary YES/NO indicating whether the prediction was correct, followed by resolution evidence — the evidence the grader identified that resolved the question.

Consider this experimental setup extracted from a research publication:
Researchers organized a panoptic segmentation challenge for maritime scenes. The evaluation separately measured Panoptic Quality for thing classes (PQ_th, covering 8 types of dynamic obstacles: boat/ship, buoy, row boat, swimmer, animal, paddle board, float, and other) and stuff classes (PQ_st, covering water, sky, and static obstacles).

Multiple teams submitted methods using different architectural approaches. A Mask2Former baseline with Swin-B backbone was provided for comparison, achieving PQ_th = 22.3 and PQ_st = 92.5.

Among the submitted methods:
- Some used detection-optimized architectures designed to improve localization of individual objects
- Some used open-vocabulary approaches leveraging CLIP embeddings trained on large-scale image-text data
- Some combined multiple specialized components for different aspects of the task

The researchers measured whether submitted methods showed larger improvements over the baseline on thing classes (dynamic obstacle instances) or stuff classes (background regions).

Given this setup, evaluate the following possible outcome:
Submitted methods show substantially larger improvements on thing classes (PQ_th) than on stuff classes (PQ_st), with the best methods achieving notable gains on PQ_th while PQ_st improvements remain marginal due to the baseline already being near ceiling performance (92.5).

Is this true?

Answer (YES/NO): YES